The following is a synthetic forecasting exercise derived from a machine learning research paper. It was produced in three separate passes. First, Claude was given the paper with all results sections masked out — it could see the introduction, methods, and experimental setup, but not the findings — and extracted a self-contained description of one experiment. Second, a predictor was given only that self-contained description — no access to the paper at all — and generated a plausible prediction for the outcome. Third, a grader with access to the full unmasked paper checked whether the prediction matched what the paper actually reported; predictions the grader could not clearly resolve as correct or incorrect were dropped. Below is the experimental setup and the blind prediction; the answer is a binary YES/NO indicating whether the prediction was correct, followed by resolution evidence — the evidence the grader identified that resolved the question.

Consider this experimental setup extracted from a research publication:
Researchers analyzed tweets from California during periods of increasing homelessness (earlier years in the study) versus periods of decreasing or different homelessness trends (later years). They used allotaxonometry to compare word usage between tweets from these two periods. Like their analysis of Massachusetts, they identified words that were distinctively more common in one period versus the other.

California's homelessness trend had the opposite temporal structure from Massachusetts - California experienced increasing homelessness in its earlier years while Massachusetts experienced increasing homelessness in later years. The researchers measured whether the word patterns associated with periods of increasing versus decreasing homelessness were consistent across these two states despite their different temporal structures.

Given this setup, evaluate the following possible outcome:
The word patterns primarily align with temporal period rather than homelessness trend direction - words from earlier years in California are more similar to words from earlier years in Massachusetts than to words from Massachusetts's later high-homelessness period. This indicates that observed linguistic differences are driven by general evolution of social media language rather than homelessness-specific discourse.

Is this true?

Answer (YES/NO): NO